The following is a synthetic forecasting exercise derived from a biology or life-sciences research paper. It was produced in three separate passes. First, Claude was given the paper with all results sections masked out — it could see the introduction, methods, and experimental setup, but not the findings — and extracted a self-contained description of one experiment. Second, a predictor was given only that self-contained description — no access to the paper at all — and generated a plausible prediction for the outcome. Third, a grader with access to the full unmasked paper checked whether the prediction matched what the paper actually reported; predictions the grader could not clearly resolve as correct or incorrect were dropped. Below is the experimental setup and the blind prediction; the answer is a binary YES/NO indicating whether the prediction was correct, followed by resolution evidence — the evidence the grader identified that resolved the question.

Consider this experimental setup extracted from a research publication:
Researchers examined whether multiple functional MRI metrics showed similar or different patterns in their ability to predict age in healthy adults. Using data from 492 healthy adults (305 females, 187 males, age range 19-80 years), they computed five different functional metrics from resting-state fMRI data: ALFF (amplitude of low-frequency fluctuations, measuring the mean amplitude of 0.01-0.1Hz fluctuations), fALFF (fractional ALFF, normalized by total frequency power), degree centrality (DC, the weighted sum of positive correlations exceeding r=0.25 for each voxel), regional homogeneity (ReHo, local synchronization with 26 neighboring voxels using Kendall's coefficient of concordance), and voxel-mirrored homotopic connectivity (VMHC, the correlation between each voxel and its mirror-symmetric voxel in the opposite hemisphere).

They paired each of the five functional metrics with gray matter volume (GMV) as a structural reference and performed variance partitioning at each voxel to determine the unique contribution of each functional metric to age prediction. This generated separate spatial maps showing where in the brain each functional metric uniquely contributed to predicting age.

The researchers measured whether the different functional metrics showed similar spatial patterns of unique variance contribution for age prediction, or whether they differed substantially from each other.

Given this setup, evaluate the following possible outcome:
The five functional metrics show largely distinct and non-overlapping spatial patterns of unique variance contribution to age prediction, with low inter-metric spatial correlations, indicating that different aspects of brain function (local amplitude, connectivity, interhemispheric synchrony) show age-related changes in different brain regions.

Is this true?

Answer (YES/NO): NO